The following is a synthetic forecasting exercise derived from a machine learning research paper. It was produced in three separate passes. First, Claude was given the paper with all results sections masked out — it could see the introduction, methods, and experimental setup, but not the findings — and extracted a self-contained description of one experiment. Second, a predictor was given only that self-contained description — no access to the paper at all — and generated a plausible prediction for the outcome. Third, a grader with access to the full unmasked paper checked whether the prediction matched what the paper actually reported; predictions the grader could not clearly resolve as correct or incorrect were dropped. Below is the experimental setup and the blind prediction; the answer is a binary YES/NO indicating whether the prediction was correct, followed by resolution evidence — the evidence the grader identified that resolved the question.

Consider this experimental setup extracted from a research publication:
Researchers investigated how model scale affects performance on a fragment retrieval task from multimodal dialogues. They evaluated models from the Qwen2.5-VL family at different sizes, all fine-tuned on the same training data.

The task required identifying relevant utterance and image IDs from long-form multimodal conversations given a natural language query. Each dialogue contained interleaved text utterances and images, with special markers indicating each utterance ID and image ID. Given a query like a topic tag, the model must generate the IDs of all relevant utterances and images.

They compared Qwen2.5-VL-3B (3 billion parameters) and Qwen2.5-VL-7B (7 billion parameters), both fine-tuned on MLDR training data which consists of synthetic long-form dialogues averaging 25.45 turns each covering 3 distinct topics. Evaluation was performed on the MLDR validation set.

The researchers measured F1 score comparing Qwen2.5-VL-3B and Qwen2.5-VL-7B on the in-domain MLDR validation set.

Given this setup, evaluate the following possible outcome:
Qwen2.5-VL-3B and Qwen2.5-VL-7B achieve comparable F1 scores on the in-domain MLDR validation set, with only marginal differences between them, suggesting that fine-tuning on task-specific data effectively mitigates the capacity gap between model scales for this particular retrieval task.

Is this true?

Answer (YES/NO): YES